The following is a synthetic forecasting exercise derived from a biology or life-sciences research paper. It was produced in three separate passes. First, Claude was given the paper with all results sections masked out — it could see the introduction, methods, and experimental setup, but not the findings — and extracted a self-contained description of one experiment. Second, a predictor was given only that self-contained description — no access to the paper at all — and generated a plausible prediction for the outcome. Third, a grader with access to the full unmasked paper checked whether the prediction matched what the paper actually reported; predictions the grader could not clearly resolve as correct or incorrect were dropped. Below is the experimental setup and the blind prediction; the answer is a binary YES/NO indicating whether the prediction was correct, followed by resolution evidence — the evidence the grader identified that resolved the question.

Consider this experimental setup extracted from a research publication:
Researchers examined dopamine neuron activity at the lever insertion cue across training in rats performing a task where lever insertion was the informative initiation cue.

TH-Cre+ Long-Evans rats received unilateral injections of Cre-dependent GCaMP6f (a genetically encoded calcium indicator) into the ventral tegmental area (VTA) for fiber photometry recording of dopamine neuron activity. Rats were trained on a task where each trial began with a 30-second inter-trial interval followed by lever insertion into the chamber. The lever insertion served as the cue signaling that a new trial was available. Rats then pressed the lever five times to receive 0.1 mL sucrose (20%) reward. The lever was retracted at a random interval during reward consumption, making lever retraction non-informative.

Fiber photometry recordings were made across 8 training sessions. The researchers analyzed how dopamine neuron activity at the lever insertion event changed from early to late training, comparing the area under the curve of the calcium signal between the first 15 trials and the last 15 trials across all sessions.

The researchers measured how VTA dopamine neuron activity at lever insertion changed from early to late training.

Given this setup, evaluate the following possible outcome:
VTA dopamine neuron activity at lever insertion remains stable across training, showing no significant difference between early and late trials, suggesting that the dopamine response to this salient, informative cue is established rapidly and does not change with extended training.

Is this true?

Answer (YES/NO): YES